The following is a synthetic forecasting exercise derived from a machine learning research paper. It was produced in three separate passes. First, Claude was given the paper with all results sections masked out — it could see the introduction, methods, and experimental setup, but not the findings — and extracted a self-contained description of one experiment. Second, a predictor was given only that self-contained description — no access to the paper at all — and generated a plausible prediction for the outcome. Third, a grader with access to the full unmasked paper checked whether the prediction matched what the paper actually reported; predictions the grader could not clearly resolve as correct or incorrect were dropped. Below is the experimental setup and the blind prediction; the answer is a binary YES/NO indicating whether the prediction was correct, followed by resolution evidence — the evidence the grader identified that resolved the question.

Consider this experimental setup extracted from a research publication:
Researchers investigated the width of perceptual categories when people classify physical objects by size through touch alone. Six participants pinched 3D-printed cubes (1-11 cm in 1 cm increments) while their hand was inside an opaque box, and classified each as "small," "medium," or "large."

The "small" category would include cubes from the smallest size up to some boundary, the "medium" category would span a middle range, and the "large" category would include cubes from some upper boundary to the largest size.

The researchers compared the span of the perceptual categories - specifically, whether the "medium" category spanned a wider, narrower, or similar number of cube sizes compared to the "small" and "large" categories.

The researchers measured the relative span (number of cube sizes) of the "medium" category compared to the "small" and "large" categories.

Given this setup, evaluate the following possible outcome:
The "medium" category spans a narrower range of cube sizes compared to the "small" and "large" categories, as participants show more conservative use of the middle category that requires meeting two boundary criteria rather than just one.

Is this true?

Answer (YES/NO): YES